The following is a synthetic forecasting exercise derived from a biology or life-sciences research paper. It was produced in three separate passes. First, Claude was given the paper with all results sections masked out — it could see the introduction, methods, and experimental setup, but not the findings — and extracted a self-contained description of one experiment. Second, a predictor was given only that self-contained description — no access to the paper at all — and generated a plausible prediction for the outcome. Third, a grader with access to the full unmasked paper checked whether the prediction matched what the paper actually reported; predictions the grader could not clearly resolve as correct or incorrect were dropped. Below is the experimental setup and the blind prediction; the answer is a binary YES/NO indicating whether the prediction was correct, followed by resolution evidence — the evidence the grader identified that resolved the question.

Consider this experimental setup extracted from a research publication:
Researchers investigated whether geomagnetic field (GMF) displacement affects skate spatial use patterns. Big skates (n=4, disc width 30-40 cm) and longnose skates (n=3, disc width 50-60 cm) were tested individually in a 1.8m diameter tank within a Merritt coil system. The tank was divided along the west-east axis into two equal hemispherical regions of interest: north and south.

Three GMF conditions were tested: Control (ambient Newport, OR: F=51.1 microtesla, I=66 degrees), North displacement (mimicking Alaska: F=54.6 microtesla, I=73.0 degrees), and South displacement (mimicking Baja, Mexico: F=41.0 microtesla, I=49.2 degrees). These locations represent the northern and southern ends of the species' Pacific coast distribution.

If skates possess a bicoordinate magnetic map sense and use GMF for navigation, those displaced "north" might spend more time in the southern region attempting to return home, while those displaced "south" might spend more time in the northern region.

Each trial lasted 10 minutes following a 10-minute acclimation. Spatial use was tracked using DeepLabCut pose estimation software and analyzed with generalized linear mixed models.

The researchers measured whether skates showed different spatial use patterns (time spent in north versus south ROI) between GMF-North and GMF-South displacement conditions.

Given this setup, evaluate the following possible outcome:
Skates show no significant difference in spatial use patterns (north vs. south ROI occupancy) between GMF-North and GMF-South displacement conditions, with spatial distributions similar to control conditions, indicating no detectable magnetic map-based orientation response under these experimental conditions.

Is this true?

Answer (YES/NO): YES